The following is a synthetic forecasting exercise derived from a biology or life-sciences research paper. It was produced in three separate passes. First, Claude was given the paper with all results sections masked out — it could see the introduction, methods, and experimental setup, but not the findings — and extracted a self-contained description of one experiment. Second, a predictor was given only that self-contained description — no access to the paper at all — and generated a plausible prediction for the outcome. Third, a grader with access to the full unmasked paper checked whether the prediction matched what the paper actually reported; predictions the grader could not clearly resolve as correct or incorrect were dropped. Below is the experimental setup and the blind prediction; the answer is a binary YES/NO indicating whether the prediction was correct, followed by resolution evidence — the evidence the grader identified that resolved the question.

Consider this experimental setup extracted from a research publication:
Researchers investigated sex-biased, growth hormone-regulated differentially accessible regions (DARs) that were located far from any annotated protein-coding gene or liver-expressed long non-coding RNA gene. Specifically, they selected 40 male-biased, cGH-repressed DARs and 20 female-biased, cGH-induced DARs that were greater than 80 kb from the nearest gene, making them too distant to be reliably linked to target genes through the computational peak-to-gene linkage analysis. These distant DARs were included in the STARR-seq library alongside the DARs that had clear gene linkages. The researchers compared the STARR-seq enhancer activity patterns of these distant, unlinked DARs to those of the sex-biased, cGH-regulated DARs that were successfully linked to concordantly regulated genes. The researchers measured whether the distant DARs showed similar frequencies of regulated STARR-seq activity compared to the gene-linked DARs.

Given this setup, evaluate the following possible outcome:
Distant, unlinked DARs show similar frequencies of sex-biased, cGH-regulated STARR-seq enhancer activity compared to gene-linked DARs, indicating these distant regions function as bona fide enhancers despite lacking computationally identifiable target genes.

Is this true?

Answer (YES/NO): YES